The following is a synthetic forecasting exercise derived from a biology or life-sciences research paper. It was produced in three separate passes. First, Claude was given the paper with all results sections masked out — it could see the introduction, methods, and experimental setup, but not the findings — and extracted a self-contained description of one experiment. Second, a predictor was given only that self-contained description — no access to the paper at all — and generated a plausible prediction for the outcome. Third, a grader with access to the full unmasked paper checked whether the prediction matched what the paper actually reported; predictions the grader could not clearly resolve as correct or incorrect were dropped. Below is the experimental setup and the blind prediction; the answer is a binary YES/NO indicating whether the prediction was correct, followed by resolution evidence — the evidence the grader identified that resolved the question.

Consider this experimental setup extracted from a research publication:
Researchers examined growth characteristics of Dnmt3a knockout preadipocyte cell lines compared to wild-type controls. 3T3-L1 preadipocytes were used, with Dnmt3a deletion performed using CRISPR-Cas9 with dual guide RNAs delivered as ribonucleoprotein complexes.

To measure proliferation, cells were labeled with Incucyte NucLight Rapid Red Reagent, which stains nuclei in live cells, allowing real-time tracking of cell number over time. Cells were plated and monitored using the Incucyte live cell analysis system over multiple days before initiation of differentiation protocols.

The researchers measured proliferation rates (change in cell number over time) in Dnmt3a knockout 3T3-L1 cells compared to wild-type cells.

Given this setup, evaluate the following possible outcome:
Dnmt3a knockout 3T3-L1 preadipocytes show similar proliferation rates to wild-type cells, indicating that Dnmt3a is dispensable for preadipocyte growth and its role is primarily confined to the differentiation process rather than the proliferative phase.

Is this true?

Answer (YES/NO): NO